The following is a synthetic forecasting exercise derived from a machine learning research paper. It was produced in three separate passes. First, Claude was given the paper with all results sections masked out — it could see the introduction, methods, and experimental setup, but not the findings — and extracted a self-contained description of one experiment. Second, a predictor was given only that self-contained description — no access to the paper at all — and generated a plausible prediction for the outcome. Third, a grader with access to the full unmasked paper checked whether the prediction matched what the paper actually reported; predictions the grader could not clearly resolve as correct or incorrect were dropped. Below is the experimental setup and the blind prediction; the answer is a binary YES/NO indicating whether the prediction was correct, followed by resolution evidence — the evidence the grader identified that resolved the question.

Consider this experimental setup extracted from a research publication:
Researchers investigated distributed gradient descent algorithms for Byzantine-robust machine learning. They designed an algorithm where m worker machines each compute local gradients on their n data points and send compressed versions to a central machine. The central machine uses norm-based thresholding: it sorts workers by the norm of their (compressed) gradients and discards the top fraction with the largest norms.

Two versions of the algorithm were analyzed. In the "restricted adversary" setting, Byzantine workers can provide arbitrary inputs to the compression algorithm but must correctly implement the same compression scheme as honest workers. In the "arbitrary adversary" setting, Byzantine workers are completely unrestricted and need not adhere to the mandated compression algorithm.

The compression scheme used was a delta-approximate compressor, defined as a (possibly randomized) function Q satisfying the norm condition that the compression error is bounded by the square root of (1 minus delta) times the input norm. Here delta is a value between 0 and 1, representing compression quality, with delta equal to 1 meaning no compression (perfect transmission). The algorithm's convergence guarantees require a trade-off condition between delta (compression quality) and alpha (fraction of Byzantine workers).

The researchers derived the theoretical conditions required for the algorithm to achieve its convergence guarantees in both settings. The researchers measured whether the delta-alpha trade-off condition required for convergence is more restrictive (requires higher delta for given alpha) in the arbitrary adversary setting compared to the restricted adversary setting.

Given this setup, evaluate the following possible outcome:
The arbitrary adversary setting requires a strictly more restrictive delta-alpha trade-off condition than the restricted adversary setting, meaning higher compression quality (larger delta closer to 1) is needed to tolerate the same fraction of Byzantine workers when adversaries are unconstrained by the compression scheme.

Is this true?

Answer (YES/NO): YES